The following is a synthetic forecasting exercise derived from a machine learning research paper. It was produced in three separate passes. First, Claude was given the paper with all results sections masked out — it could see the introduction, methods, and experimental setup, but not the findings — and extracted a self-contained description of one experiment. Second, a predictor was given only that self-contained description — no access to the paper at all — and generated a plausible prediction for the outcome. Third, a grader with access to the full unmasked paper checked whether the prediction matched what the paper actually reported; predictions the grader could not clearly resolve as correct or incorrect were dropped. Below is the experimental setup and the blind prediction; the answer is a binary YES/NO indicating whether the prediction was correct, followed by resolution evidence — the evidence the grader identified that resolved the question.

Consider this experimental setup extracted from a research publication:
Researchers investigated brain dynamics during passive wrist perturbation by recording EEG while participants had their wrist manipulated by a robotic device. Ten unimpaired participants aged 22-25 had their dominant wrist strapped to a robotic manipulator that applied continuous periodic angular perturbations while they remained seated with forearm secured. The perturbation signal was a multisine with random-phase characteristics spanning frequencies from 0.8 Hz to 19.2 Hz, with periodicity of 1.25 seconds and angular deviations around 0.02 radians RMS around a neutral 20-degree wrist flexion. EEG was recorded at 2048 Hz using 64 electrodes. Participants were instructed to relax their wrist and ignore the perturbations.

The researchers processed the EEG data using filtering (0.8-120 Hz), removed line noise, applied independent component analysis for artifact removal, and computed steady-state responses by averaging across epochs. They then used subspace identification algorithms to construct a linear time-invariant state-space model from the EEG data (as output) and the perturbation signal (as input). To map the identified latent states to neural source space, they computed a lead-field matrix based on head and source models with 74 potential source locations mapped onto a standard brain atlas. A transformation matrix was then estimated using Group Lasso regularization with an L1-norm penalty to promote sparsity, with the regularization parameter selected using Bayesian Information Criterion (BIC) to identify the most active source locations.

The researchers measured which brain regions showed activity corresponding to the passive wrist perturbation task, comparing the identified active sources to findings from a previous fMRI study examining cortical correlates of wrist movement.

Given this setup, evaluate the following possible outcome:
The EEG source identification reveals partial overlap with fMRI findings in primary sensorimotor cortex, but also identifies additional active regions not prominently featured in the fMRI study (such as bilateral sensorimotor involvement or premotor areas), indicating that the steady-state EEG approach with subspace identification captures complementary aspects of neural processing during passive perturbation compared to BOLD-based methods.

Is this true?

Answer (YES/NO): NO